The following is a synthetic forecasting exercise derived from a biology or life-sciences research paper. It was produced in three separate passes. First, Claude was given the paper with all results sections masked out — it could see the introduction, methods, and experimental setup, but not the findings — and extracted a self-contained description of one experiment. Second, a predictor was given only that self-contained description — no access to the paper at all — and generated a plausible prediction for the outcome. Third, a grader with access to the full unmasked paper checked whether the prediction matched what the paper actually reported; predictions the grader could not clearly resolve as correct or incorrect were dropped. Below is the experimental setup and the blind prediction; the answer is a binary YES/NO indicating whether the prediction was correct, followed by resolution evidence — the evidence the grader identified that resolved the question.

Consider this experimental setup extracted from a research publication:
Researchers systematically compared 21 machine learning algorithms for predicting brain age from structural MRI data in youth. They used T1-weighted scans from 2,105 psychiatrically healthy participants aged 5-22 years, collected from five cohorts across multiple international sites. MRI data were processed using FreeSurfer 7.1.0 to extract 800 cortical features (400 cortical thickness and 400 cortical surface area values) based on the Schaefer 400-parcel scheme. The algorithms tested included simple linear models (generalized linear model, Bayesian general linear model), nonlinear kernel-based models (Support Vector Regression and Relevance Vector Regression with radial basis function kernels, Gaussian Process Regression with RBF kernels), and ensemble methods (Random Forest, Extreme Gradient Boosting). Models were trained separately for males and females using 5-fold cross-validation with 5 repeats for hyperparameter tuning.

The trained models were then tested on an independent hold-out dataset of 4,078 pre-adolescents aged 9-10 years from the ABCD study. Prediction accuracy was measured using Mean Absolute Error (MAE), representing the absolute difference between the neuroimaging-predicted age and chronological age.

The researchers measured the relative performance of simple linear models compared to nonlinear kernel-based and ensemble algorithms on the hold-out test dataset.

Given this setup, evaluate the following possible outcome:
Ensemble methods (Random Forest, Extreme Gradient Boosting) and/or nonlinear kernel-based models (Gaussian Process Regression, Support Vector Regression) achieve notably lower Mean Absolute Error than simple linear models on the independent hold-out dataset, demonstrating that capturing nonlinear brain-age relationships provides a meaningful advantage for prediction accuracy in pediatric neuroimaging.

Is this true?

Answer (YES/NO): YES